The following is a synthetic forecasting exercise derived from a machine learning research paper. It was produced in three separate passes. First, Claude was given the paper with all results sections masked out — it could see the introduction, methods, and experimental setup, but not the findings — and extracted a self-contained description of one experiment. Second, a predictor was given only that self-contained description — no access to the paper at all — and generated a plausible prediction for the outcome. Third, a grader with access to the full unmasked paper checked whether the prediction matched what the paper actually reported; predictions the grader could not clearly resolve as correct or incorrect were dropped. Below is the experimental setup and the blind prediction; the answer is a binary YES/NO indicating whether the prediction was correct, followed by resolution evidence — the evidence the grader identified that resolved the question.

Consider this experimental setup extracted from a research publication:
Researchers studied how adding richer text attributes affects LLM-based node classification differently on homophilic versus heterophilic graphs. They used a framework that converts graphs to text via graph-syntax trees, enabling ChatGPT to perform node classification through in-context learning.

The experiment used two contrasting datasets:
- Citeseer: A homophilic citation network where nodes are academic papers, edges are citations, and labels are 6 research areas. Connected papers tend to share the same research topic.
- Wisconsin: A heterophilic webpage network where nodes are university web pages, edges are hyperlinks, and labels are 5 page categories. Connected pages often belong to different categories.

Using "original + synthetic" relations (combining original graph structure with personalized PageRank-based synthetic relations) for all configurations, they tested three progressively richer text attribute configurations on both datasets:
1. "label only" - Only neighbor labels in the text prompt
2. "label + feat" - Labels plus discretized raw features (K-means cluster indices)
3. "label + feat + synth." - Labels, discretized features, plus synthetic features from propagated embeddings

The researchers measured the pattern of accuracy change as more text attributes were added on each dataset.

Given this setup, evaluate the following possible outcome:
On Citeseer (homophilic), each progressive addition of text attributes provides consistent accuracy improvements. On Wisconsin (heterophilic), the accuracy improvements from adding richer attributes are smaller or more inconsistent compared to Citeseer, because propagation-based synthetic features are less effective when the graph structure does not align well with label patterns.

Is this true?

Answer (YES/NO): NO